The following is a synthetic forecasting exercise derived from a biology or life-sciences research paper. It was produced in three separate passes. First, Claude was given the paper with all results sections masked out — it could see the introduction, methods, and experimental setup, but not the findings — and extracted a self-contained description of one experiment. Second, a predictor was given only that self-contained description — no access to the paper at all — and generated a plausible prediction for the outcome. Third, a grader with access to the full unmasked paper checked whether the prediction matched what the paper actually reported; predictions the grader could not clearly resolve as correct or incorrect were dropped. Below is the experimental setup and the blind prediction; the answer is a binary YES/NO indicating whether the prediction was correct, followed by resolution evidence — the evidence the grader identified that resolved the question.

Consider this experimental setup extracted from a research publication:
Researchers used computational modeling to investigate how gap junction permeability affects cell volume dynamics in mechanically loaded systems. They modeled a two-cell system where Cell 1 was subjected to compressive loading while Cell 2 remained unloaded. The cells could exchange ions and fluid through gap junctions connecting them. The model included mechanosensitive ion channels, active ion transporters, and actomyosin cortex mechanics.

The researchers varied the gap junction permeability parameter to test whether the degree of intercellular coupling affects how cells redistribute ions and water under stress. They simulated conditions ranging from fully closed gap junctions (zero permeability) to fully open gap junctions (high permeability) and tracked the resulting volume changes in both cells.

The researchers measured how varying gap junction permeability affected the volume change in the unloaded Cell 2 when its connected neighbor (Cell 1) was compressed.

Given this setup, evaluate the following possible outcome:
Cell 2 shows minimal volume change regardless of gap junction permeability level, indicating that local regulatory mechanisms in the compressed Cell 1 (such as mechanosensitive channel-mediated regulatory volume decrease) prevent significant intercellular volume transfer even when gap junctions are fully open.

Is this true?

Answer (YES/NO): NO